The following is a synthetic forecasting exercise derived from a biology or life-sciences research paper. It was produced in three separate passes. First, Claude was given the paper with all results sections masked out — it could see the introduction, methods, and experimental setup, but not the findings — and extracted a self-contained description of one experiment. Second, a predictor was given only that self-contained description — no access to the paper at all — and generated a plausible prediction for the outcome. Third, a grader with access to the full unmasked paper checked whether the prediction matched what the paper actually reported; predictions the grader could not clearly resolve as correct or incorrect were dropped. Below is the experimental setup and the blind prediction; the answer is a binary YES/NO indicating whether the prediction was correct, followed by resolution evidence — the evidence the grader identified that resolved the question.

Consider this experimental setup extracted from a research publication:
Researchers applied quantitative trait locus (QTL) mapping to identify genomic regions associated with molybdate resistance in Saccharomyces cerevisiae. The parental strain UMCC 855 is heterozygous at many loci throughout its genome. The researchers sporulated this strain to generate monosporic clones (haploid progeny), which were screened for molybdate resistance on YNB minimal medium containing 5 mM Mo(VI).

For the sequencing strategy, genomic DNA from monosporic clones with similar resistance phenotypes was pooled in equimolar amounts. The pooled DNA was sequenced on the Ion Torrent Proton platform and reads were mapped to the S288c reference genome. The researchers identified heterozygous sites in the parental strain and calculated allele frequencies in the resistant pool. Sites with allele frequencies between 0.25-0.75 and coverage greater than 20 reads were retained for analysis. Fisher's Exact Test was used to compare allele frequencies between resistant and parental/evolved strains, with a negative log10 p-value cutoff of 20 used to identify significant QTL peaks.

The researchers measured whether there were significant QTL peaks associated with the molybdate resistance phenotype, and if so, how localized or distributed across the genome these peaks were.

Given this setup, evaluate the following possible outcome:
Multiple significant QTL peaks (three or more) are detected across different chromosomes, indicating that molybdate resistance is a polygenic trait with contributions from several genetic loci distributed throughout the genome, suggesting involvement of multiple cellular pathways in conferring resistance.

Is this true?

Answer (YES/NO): YES